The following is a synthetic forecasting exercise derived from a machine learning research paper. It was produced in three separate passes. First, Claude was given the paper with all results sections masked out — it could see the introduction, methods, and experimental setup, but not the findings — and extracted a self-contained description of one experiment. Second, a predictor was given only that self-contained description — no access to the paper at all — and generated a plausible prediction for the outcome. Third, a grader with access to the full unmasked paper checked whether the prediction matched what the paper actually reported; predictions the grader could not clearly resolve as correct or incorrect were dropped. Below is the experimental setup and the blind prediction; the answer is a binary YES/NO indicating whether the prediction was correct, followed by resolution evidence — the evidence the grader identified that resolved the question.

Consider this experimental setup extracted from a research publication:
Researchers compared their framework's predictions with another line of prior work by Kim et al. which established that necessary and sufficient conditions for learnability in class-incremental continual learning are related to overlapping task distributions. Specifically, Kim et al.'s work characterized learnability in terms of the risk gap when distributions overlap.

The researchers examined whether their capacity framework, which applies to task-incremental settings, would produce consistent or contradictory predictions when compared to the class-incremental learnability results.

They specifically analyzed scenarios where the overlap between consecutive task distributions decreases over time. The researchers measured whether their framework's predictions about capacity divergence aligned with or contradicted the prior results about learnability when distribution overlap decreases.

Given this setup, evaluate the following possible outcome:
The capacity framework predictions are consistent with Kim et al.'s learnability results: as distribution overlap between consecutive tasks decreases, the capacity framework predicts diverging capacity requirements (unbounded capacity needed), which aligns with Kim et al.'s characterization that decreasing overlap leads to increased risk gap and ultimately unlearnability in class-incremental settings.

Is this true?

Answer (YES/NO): YES